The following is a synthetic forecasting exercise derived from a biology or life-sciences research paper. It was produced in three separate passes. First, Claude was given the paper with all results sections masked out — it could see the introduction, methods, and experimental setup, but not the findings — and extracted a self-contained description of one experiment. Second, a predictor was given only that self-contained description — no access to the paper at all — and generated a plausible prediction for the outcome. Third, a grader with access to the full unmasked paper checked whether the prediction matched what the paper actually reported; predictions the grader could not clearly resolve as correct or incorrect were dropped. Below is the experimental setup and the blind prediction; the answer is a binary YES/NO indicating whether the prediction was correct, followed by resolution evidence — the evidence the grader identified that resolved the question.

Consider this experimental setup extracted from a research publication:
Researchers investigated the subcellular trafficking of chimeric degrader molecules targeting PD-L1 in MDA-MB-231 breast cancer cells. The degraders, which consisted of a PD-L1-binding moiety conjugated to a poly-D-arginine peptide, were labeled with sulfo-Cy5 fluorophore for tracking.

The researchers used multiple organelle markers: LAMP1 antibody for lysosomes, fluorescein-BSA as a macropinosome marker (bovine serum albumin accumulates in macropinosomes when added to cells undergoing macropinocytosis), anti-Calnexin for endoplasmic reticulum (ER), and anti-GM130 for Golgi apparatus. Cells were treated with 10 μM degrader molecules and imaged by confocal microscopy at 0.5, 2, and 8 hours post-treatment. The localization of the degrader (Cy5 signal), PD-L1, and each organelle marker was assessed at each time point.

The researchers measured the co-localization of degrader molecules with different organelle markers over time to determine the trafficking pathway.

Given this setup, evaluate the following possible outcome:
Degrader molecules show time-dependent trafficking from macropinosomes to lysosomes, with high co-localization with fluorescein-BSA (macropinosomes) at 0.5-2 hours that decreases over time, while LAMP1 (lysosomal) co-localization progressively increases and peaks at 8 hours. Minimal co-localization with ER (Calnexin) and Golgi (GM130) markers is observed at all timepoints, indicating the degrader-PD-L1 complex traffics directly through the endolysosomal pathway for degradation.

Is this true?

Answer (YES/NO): NO